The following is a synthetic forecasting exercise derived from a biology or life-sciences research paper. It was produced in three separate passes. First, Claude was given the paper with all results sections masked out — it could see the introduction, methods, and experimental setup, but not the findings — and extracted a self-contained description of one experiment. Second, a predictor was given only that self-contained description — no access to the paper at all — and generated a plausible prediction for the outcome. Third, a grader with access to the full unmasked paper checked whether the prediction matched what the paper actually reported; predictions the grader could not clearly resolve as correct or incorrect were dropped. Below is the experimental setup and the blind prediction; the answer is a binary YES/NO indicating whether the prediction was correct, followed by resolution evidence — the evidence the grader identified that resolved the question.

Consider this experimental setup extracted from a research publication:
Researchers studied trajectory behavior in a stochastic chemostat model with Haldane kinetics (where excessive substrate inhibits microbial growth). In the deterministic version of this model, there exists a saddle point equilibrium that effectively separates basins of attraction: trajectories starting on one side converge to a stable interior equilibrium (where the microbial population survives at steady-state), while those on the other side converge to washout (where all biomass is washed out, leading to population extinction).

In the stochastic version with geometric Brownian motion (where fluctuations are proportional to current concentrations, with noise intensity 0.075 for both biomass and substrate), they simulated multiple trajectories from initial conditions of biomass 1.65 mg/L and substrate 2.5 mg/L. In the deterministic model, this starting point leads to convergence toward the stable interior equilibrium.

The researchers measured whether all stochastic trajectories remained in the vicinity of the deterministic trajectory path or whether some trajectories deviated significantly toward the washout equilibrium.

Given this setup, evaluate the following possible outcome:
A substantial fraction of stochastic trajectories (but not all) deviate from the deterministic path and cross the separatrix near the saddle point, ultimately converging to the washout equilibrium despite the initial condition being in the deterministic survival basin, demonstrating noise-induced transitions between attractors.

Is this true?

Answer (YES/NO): YES